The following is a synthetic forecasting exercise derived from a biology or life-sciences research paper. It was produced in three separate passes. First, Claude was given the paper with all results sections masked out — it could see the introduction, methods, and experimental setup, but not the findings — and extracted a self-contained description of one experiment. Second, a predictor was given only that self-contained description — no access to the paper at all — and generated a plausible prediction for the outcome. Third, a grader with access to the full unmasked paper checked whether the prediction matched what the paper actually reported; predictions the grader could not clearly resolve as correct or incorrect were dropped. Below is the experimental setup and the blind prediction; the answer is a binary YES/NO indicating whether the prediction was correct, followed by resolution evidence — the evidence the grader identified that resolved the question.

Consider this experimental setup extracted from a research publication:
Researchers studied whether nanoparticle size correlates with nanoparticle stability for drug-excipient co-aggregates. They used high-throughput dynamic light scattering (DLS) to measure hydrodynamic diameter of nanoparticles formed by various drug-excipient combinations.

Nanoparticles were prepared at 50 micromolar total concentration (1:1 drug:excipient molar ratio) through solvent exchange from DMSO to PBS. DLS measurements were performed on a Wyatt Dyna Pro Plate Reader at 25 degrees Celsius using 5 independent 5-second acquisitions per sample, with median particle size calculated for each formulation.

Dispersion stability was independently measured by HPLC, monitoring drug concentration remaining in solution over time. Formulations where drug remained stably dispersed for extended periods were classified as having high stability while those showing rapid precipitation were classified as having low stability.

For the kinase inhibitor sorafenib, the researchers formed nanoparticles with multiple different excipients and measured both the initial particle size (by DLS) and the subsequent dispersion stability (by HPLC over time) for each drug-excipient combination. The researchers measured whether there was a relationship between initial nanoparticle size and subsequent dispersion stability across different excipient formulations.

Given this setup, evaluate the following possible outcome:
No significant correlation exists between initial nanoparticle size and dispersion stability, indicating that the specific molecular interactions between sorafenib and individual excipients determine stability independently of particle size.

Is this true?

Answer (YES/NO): NO